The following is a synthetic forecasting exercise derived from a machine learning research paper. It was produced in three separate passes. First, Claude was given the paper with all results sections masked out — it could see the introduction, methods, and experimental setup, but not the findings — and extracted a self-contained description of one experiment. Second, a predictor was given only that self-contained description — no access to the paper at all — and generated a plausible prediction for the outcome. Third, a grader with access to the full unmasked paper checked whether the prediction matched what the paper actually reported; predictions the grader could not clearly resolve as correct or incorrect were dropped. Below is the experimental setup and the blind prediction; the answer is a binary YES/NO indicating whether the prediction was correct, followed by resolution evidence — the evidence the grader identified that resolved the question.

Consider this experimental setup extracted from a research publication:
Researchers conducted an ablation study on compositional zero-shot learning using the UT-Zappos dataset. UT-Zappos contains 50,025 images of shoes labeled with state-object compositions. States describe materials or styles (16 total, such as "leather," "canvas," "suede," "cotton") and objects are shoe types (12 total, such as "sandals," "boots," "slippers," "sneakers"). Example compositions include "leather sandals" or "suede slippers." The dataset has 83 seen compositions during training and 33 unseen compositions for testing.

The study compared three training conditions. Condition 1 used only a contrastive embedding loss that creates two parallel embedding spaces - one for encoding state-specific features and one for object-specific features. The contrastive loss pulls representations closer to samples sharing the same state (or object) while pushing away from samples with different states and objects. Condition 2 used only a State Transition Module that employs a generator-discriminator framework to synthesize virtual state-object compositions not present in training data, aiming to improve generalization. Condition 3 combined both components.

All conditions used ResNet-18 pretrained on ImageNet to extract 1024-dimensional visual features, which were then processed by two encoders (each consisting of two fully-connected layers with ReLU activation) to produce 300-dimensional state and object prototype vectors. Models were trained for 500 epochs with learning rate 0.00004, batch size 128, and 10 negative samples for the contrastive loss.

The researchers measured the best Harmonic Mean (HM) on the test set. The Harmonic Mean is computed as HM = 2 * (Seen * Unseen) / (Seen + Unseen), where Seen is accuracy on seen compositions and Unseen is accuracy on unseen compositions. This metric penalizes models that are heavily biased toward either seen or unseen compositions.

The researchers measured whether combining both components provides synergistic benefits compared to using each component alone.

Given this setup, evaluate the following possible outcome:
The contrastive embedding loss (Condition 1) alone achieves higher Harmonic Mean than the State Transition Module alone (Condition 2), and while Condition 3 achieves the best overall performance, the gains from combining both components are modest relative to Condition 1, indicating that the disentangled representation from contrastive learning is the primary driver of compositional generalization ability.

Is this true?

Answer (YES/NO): NO